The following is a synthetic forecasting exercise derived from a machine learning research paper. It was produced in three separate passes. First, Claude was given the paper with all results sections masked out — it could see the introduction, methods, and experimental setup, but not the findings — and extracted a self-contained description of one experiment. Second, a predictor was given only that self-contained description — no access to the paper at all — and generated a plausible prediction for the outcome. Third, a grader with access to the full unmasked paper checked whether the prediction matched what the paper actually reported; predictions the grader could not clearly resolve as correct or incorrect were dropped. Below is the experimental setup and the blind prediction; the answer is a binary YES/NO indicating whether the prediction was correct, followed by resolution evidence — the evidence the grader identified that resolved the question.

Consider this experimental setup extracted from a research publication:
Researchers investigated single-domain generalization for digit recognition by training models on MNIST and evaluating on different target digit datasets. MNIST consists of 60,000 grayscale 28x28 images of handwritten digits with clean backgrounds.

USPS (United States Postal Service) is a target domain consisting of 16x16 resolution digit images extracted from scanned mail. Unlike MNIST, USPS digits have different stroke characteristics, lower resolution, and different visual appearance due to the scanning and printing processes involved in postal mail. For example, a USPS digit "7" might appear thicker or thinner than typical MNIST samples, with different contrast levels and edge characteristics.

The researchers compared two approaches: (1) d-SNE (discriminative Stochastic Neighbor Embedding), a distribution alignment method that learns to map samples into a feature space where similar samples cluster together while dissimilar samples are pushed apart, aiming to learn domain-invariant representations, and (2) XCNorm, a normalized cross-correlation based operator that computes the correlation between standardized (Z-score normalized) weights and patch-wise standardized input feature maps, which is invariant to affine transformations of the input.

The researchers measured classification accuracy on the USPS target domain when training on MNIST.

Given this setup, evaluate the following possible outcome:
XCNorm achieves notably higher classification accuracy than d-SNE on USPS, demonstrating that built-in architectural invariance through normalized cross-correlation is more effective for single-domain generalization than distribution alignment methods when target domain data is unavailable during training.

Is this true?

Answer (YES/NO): NO